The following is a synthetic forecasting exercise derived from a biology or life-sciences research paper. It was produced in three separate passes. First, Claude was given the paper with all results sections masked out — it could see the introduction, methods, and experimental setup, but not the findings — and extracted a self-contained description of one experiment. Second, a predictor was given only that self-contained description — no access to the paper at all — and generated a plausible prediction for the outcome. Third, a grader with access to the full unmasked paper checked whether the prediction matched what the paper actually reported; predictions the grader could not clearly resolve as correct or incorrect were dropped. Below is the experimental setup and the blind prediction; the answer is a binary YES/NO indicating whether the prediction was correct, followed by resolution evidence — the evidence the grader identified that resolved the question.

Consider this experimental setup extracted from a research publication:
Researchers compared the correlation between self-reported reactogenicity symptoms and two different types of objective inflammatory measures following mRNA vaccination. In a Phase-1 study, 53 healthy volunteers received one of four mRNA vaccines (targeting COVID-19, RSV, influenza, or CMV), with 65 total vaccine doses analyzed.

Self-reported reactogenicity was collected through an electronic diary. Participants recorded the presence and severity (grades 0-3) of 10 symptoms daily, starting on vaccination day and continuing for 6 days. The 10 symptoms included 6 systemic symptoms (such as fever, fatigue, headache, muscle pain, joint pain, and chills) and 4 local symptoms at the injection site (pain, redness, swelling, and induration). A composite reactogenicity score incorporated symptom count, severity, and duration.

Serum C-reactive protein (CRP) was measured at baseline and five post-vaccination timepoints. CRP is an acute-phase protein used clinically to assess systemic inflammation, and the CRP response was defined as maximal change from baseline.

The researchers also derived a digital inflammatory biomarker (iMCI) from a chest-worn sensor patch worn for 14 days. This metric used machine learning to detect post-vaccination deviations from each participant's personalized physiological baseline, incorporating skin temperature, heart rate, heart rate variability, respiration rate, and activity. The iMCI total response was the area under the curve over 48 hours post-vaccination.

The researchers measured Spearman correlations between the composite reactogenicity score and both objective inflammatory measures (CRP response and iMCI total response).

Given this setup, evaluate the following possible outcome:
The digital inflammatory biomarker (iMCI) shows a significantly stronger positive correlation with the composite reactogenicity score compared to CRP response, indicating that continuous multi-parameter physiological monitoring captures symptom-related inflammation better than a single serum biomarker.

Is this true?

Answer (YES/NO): NO